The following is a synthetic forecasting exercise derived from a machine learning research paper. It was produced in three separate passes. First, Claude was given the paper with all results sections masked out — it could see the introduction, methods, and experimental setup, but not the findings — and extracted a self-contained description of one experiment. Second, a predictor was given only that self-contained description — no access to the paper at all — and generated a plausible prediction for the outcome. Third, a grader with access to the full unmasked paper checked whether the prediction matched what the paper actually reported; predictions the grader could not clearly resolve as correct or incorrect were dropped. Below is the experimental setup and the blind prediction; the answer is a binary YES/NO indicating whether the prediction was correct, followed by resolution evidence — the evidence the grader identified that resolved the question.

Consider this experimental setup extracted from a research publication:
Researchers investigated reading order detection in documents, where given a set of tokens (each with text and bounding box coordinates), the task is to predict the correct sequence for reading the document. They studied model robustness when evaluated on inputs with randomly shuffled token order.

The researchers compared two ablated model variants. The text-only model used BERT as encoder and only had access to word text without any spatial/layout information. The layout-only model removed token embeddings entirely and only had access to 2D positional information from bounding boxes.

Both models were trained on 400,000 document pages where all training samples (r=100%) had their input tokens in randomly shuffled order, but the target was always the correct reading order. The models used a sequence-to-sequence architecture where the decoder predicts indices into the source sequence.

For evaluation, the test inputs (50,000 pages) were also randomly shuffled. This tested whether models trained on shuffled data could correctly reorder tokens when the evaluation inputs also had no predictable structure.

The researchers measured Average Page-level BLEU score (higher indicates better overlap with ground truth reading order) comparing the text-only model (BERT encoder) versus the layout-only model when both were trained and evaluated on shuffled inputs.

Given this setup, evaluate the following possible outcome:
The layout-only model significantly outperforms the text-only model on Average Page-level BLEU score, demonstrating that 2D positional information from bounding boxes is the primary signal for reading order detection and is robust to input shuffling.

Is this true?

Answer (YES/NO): YES